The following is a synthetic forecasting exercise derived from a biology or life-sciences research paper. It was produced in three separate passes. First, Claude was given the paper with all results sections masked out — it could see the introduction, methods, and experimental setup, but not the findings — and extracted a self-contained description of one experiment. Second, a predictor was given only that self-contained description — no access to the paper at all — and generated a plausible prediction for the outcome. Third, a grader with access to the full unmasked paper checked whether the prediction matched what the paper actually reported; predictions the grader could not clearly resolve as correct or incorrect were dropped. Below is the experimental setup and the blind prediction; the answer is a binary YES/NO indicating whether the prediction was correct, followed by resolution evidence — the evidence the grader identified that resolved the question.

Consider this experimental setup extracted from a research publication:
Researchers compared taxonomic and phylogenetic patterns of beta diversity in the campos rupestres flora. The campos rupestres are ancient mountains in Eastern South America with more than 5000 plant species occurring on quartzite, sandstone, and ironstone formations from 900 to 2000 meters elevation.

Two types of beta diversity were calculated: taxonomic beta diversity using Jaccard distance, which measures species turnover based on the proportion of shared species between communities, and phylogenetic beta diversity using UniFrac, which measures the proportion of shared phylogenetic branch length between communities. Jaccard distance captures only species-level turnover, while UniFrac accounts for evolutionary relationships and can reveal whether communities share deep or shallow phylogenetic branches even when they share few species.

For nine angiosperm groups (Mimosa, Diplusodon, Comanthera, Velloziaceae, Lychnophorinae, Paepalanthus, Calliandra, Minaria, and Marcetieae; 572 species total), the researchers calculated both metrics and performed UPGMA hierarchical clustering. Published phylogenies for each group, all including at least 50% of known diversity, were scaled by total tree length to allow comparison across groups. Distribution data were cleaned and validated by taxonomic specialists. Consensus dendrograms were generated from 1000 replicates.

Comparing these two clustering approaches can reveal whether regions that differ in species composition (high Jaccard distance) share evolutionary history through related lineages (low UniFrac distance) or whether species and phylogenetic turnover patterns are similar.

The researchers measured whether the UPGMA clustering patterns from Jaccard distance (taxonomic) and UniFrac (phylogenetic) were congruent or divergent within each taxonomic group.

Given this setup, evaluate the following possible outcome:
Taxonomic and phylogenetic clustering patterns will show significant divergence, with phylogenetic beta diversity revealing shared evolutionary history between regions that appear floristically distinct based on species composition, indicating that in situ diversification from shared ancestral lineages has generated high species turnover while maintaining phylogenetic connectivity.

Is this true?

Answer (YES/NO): NO